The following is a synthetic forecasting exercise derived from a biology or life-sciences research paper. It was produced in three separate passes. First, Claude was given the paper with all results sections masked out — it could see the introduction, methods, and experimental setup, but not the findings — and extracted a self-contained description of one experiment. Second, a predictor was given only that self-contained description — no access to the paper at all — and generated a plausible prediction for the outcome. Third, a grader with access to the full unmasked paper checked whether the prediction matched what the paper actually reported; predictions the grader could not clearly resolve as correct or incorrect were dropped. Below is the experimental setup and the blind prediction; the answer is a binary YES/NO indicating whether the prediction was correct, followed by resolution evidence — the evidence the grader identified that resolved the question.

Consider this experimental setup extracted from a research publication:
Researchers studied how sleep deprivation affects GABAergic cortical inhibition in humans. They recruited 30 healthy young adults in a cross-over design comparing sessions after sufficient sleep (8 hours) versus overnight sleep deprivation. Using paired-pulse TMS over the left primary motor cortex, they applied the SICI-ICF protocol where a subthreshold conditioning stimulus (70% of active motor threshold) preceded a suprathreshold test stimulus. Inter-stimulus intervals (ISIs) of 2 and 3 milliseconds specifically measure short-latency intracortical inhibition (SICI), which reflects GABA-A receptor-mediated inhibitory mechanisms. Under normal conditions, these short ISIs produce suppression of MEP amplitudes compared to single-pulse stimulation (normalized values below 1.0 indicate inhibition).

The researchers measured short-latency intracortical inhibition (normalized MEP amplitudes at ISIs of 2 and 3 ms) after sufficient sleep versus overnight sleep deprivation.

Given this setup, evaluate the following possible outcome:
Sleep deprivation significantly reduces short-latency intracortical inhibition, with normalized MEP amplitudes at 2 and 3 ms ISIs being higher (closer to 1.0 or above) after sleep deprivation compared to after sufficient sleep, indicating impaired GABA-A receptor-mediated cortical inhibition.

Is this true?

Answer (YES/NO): YES